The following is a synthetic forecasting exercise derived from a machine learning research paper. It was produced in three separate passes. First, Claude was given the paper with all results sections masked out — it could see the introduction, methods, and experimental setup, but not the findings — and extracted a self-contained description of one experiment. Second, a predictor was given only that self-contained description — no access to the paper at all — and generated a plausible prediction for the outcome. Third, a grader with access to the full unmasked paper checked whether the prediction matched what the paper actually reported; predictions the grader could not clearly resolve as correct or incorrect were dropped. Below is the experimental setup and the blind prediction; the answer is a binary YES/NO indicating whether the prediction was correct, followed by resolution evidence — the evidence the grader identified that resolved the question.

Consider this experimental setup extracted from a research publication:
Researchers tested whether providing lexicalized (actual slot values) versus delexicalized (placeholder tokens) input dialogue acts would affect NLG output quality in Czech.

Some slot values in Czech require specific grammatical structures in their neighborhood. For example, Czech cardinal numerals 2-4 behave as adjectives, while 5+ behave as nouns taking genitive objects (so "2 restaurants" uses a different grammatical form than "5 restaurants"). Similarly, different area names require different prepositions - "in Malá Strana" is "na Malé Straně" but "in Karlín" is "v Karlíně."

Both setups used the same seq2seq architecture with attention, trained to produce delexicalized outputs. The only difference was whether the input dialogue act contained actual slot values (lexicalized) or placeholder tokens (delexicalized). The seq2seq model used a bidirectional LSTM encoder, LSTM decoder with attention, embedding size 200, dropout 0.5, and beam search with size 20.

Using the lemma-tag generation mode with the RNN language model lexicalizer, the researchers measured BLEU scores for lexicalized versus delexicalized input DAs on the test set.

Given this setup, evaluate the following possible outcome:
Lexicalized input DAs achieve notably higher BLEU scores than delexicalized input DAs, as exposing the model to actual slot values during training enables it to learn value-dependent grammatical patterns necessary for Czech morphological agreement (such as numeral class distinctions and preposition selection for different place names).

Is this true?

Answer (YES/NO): NO